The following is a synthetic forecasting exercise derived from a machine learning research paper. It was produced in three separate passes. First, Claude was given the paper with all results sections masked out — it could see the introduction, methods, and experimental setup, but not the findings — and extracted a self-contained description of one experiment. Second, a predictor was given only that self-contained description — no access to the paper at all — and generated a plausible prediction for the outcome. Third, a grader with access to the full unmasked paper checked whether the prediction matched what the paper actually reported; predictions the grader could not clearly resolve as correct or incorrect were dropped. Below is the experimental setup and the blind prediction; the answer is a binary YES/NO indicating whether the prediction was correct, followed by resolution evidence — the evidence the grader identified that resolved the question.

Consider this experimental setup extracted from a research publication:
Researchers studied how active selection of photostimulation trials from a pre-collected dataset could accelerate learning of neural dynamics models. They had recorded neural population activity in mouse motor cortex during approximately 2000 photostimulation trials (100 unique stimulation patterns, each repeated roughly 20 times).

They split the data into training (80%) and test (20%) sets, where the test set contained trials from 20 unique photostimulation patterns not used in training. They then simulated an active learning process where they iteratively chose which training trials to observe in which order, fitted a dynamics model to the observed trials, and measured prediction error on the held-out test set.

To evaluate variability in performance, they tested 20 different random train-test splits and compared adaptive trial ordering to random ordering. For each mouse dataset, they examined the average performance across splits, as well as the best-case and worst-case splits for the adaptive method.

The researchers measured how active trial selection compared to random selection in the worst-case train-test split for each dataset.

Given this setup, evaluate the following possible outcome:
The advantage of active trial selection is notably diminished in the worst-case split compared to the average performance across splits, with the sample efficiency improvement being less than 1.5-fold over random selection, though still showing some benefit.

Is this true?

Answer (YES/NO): NO